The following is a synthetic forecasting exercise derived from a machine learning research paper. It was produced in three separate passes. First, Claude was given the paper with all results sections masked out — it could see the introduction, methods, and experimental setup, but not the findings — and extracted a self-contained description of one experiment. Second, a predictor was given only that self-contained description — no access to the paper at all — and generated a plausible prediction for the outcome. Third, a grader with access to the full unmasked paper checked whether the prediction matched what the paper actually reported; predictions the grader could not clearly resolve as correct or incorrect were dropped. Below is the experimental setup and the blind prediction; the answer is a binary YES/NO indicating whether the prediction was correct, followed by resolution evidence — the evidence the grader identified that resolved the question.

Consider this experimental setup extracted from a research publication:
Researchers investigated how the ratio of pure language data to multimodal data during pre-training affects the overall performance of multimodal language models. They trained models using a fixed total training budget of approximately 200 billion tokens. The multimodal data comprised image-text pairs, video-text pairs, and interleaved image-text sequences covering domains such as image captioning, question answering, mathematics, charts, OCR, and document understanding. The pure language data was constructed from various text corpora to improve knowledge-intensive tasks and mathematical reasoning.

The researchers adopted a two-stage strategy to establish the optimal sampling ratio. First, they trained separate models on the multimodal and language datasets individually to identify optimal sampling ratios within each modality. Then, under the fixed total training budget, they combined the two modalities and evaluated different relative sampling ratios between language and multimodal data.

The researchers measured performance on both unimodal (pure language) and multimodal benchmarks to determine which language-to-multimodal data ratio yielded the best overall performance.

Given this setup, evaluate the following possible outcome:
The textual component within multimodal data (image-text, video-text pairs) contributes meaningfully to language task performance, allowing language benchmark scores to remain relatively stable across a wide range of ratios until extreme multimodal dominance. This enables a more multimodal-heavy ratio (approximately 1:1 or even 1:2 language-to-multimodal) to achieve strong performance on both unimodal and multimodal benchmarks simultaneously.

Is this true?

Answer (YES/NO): NO